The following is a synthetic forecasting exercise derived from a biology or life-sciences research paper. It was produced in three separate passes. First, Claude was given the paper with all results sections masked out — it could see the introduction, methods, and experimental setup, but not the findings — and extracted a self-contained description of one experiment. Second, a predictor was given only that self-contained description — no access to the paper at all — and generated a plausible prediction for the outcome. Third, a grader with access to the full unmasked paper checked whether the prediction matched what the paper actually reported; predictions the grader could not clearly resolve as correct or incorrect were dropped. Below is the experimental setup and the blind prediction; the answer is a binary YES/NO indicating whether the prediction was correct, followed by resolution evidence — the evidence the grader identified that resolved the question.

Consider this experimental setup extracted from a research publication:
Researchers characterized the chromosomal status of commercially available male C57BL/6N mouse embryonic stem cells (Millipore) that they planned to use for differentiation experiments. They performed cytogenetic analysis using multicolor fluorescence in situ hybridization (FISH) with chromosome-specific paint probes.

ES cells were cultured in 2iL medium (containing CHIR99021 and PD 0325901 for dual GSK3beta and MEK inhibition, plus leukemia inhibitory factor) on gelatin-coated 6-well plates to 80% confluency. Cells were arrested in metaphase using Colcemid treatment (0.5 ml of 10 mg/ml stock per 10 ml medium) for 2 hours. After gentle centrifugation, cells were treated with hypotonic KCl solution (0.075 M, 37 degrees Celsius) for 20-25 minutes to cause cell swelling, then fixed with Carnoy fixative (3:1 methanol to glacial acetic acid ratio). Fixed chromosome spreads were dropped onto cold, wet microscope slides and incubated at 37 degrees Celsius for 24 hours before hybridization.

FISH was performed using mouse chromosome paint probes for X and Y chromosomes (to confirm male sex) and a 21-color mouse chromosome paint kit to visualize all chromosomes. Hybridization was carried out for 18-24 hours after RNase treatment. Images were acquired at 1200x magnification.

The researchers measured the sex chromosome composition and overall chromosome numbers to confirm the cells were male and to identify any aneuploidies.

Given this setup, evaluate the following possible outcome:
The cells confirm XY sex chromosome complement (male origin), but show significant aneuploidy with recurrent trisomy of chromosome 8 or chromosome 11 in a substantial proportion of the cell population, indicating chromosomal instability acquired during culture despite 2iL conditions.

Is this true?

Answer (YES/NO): YES